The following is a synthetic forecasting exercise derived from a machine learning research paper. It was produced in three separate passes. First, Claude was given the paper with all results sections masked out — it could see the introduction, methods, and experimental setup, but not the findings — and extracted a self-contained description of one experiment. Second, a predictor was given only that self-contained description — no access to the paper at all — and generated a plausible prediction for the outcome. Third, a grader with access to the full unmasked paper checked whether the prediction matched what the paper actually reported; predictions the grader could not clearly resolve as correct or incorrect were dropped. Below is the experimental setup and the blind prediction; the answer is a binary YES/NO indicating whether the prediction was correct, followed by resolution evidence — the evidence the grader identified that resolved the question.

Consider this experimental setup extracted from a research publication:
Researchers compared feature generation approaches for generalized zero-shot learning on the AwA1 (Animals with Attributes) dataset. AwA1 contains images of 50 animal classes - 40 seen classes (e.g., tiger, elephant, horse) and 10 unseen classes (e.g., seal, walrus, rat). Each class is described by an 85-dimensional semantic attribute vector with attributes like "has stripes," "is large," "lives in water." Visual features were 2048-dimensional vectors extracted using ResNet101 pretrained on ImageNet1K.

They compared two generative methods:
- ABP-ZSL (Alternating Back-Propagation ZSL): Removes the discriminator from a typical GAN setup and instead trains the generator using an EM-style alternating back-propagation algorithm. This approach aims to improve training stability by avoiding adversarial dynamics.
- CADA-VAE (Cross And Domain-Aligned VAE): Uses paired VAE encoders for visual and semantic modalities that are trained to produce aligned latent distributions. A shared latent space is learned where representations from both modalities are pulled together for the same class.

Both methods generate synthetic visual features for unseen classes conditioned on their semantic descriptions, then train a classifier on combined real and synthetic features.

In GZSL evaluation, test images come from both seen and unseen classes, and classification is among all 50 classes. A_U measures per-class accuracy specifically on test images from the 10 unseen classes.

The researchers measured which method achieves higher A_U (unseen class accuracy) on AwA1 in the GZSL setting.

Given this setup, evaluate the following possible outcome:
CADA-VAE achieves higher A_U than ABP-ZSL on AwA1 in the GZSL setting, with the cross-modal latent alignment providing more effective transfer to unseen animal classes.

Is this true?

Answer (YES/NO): NO